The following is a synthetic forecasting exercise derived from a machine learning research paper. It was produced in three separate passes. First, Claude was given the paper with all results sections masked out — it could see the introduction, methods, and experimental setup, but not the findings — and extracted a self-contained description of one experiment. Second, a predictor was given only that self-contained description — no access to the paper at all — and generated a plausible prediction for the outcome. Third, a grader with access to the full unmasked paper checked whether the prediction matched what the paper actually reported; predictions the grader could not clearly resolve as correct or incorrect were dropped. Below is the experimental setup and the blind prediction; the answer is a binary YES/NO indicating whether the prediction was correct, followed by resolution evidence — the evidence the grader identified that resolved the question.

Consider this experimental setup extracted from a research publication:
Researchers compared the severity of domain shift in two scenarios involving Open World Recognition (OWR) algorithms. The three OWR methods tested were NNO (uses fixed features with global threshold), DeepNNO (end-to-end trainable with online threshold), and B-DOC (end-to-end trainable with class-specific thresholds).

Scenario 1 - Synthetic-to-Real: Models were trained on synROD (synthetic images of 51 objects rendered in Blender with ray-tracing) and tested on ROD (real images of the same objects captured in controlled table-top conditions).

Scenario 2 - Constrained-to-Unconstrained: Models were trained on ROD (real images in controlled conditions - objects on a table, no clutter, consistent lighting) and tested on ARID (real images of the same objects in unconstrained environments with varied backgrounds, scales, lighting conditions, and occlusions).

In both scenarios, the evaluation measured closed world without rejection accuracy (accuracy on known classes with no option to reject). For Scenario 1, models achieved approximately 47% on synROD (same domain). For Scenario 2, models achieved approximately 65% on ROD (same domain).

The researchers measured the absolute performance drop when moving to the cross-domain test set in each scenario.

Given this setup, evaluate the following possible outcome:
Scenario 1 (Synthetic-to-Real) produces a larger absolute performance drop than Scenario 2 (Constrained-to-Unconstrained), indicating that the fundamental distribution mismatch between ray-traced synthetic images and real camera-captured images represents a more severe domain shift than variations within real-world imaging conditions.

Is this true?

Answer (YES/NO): NO